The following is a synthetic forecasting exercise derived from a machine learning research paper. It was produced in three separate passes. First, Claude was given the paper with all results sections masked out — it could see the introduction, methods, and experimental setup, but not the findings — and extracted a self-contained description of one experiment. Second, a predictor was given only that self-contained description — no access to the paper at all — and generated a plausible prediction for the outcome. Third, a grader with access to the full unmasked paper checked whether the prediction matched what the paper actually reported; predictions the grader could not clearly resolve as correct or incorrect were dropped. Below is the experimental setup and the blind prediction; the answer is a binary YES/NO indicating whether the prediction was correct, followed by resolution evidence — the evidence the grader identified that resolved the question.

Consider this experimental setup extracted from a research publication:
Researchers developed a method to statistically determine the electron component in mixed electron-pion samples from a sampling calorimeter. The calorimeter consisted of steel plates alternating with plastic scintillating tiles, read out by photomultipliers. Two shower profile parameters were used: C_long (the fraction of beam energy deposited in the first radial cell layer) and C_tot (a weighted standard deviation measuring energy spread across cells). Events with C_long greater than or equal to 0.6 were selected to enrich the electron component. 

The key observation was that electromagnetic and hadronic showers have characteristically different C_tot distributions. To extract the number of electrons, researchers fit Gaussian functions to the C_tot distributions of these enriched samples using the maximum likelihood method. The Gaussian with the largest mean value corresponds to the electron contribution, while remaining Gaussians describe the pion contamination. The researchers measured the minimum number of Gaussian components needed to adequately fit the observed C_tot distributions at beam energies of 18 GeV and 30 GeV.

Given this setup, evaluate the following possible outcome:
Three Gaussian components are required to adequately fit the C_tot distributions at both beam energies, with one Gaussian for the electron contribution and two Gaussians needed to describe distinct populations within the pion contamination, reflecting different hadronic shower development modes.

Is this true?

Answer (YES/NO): YES